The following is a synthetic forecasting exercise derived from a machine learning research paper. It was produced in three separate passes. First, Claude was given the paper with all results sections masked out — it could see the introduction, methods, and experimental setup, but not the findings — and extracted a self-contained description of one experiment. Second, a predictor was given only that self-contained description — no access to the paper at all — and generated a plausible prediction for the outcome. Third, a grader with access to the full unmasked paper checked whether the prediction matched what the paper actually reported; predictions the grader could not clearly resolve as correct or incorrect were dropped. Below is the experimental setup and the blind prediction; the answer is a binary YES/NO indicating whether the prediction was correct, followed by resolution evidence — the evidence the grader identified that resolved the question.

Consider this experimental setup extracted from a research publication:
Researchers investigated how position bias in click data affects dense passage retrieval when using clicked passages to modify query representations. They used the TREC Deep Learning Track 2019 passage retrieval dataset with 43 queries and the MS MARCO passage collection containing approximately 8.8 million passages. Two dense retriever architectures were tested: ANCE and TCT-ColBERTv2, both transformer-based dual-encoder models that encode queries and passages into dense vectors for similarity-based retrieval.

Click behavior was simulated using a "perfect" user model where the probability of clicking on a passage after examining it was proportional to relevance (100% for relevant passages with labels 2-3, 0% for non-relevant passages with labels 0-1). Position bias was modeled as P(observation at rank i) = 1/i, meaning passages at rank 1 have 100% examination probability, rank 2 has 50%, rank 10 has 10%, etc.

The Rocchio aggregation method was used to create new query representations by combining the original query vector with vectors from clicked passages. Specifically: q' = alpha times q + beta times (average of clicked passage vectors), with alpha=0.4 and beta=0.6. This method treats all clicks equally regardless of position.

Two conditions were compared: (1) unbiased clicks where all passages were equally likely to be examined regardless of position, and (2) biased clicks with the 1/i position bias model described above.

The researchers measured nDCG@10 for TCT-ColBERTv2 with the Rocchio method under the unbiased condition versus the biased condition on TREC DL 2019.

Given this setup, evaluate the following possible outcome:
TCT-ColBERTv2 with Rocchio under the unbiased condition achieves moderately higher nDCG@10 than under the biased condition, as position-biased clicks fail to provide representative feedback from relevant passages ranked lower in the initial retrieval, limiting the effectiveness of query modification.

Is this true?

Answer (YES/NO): NO